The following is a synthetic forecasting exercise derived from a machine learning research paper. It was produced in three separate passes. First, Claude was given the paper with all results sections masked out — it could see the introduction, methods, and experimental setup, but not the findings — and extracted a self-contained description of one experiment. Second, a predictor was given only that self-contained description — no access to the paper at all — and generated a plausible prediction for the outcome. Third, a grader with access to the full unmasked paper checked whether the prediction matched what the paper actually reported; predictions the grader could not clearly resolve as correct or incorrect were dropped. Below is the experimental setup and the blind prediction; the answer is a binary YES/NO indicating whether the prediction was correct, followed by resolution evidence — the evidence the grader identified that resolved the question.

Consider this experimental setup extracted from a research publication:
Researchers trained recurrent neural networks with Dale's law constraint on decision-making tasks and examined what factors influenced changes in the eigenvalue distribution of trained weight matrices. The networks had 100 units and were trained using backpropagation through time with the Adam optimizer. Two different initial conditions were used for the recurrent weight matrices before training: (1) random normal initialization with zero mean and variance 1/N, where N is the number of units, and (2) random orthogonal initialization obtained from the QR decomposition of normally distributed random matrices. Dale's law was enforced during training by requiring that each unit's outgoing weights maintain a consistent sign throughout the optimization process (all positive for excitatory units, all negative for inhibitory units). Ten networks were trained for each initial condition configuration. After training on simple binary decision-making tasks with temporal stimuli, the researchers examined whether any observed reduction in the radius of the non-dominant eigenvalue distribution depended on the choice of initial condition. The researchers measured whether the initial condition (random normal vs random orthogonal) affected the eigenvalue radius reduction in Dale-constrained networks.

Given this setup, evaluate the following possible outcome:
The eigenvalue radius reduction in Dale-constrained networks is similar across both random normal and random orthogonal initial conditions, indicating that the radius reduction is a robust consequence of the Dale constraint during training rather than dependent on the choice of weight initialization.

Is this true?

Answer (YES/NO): NO